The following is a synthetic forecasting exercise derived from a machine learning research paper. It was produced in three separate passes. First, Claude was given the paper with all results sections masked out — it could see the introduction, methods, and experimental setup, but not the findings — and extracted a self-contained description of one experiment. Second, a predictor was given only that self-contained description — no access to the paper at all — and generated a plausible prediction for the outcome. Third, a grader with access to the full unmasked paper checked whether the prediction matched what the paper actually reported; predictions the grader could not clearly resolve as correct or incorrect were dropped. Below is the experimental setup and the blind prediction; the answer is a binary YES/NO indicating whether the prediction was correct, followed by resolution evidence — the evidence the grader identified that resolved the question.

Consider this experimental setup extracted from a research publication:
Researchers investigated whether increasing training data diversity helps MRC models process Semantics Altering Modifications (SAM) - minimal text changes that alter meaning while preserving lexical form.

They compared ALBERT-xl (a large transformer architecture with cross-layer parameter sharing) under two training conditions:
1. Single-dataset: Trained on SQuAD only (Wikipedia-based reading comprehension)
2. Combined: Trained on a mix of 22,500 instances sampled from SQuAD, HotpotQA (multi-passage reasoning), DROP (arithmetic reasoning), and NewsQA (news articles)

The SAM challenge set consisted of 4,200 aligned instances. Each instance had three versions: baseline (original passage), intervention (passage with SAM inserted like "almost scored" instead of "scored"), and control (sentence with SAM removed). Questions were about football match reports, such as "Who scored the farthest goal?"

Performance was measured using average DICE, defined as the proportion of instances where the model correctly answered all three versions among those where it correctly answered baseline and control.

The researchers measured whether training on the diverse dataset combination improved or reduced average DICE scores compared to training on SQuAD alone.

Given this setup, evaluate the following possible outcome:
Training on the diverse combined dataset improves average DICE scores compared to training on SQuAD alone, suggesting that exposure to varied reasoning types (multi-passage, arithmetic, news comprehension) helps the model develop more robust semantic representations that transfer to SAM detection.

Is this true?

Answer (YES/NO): NO